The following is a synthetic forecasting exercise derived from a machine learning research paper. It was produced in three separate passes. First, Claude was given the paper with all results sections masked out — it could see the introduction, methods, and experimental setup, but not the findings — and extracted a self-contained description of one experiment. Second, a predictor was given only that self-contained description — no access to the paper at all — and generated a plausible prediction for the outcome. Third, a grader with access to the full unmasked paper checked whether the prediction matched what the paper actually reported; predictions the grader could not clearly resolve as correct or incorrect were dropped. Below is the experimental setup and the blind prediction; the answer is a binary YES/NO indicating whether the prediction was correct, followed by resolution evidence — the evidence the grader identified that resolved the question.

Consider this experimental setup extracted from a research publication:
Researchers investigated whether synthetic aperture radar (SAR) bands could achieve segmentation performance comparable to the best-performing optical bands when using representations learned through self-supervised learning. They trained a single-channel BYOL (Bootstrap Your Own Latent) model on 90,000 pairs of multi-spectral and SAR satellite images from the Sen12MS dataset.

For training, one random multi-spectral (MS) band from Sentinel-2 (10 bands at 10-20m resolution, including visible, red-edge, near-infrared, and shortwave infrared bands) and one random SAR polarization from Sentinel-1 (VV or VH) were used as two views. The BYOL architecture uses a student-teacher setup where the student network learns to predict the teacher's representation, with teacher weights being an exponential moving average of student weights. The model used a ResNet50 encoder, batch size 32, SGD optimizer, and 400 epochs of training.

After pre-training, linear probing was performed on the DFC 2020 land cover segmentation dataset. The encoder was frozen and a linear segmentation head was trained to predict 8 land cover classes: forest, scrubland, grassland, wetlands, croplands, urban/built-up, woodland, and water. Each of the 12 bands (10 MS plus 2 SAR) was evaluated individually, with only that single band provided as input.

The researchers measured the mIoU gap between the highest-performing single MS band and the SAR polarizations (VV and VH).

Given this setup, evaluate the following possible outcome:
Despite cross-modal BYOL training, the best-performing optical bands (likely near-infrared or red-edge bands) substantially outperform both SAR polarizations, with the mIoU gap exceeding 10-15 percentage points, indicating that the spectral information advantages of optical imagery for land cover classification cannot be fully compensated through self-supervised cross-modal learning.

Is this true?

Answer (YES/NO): NO